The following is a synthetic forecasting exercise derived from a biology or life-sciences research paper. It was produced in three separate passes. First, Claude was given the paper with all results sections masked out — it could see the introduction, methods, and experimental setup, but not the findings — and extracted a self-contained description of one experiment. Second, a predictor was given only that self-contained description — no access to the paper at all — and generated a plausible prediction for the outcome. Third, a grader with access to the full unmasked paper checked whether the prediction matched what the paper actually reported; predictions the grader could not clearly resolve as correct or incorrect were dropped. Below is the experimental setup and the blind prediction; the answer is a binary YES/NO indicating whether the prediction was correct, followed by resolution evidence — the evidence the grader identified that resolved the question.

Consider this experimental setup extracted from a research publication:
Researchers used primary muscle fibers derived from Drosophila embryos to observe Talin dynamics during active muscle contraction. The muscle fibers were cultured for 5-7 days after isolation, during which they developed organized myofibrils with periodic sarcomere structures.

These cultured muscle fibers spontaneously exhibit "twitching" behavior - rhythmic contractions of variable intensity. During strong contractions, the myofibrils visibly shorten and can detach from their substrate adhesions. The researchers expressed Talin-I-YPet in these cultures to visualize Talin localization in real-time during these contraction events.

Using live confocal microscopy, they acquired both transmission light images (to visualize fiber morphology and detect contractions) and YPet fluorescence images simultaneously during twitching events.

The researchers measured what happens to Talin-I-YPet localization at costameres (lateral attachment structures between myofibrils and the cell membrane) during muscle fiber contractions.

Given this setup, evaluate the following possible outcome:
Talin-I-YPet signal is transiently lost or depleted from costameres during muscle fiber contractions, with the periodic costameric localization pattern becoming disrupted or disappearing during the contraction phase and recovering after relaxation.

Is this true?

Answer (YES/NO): NO